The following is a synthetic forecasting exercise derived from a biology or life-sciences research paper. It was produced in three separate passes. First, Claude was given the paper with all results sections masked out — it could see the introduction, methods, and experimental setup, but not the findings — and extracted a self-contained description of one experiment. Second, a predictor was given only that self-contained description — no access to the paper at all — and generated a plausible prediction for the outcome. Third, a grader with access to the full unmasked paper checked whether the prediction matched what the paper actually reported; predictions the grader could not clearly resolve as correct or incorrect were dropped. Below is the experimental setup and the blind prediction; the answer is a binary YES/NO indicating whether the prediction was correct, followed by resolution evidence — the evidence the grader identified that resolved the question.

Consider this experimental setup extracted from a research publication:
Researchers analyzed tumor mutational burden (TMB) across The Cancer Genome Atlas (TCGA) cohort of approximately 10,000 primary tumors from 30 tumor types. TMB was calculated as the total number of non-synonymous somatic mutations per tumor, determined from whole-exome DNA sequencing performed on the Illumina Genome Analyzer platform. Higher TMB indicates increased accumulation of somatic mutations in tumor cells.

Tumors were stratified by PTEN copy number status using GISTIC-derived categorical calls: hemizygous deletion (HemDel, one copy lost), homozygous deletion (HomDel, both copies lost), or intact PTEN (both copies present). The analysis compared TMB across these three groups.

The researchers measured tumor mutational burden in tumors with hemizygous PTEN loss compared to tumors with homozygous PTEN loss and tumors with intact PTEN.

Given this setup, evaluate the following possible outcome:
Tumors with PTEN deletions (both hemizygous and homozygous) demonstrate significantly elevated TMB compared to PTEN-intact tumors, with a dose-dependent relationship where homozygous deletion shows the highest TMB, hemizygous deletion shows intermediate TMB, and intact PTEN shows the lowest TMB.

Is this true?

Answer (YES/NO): NO